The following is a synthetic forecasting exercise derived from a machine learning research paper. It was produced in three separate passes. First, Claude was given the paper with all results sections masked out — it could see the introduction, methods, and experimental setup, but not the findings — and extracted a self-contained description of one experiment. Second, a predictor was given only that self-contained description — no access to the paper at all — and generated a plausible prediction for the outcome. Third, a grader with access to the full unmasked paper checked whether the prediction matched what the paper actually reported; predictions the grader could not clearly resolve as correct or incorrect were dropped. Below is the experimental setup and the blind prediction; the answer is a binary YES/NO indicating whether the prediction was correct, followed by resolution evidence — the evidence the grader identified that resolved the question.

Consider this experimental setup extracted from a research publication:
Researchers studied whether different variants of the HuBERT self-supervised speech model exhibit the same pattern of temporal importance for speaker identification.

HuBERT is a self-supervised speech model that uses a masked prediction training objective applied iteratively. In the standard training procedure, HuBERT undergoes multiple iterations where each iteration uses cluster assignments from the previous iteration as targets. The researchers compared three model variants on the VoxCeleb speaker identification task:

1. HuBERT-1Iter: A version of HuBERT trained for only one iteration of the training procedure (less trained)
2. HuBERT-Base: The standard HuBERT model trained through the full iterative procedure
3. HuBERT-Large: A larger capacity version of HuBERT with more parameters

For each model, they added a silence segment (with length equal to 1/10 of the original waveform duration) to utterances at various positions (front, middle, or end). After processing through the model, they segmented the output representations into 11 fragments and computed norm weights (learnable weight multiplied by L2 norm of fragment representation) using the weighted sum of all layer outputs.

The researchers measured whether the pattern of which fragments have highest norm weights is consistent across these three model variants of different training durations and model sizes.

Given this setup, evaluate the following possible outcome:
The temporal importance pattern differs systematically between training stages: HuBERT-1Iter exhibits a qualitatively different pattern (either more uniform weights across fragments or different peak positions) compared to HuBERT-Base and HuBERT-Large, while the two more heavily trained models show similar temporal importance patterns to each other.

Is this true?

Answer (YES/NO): NO